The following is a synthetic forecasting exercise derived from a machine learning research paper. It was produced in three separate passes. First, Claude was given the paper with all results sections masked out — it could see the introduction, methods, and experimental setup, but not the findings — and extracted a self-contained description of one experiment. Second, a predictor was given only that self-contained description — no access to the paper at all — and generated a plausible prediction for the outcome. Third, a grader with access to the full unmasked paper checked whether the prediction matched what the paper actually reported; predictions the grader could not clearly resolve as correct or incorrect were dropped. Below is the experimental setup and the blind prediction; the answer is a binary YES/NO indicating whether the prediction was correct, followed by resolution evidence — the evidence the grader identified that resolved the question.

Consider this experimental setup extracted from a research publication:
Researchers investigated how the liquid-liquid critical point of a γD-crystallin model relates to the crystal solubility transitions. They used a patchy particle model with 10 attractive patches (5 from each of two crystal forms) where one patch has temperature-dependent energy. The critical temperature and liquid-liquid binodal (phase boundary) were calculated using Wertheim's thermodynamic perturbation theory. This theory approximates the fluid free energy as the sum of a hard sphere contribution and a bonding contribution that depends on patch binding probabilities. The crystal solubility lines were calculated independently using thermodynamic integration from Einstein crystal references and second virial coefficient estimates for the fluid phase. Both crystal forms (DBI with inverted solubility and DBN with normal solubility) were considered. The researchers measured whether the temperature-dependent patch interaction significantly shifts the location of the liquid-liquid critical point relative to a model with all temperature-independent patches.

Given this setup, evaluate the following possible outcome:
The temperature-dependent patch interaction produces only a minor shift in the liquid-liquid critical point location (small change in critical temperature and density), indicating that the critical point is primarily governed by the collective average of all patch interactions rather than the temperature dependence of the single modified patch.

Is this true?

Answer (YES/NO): YES